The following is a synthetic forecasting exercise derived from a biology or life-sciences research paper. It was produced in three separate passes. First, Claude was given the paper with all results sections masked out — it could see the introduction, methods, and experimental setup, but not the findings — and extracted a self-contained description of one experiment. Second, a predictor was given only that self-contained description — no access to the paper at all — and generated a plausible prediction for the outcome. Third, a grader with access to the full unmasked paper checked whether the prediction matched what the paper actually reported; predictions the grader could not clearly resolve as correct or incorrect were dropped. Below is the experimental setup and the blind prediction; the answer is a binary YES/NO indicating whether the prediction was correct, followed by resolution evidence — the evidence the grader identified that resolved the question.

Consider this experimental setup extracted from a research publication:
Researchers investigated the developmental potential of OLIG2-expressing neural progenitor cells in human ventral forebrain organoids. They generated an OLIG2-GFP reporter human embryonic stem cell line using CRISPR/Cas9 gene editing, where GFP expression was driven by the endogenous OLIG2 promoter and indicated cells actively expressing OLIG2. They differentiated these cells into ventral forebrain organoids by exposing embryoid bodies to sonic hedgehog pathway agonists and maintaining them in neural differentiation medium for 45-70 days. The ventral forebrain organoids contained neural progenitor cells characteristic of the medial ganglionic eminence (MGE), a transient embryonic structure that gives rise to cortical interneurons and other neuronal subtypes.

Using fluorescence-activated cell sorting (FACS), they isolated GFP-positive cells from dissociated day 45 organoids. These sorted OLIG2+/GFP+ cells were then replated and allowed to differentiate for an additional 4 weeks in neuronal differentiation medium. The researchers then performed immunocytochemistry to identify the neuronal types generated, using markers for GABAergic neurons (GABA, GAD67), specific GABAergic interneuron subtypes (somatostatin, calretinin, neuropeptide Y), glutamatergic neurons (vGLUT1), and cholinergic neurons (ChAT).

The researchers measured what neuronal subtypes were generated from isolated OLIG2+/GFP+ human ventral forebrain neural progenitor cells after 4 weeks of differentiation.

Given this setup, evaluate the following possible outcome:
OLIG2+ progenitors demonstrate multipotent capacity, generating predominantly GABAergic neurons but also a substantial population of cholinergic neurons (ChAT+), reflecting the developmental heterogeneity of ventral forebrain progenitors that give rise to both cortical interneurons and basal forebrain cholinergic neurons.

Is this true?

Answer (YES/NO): NO